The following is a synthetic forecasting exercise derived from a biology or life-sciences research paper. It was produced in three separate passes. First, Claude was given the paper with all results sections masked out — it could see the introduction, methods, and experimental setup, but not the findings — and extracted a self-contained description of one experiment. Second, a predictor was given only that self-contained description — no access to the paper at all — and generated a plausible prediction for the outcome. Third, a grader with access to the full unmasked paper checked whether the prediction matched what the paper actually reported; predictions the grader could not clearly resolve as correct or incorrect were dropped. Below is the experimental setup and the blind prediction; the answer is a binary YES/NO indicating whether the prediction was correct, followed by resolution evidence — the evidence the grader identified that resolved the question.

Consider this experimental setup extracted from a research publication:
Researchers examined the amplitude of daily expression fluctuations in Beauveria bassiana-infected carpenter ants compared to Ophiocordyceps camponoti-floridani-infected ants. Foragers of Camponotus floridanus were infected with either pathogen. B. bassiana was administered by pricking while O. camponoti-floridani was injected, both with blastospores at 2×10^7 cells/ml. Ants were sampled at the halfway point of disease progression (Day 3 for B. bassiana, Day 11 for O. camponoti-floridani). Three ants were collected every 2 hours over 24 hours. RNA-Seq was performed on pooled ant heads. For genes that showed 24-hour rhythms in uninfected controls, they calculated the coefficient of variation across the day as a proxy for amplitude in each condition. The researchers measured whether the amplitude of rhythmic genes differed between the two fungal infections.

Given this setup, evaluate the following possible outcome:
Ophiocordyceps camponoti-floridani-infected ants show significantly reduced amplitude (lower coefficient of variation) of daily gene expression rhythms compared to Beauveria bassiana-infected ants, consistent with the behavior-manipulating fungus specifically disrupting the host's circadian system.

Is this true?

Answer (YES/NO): NO